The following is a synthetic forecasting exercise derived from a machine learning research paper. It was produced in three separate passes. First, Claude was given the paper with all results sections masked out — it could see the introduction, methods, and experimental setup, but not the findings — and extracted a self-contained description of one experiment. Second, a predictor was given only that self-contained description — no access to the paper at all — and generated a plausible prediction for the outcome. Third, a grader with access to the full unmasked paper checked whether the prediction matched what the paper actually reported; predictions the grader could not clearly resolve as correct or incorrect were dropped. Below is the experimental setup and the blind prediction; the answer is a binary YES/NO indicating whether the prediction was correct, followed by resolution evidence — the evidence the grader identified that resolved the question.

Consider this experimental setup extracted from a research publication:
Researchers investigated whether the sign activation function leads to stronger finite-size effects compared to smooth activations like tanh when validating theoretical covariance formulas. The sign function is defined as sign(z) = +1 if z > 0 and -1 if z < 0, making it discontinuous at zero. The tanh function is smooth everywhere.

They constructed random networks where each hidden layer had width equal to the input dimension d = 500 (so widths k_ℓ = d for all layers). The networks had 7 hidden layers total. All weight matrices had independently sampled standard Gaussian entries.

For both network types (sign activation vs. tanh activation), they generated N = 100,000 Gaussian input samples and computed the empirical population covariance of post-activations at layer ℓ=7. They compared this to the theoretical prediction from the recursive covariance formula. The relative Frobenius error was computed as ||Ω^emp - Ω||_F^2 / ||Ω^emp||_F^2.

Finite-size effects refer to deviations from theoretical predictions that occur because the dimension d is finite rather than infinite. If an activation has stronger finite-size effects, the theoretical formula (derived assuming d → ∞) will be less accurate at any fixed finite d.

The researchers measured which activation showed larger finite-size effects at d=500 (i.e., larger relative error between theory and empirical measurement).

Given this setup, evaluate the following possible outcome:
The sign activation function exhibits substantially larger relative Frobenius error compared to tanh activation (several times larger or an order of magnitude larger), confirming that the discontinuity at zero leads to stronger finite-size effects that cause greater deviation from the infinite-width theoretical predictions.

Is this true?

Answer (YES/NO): NO